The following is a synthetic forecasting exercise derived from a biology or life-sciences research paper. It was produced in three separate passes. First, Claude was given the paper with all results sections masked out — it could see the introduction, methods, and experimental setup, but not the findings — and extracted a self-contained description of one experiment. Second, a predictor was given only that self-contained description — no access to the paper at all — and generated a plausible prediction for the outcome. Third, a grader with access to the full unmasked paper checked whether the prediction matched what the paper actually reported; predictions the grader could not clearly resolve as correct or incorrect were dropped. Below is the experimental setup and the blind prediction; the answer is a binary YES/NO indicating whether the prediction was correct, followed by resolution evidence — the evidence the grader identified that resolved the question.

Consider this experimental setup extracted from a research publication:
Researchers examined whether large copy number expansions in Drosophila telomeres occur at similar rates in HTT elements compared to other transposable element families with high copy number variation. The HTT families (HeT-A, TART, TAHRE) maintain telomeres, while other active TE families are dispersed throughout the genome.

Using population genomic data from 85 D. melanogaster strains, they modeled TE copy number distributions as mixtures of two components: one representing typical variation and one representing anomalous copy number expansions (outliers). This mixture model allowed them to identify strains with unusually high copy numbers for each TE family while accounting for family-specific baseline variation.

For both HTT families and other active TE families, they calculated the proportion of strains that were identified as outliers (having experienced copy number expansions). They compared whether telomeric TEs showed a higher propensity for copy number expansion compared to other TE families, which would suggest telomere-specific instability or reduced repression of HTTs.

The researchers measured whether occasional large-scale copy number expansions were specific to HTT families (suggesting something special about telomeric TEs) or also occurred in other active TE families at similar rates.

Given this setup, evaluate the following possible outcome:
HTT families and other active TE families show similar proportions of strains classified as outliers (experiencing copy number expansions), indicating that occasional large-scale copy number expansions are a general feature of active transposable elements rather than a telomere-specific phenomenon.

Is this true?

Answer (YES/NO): YES